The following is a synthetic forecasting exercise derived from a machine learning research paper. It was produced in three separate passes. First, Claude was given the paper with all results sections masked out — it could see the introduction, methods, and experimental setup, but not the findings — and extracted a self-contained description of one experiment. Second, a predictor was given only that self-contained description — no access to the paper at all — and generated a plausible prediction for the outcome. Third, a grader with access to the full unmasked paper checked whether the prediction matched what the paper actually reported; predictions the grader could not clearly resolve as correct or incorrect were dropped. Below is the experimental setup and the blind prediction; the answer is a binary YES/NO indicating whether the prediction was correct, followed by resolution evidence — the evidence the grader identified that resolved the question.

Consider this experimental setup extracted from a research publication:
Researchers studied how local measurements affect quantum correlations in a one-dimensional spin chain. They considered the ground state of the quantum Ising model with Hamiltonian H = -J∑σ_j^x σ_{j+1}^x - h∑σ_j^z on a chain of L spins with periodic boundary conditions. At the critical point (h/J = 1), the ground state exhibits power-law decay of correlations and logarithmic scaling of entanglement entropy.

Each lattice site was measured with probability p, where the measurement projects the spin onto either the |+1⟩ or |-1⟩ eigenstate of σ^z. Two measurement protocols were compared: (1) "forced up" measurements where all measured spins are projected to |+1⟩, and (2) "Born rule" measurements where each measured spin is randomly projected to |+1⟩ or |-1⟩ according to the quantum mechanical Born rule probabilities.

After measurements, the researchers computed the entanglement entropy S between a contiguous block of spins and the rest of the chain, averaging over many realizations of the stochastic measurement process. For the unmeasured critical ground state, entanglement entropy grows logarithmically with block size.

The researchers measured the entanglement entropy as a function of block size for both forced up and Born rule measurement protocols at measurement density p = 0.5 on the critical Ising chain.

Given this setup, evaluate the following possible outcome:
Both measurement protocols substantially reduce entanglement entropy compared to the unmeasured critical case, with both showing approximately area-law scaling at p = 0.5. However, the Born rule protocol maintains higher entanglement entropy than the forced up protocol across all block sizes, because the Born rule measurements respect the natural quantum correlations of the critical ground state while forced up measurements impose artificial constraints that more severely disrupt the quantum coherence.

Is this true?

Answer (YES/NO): NO